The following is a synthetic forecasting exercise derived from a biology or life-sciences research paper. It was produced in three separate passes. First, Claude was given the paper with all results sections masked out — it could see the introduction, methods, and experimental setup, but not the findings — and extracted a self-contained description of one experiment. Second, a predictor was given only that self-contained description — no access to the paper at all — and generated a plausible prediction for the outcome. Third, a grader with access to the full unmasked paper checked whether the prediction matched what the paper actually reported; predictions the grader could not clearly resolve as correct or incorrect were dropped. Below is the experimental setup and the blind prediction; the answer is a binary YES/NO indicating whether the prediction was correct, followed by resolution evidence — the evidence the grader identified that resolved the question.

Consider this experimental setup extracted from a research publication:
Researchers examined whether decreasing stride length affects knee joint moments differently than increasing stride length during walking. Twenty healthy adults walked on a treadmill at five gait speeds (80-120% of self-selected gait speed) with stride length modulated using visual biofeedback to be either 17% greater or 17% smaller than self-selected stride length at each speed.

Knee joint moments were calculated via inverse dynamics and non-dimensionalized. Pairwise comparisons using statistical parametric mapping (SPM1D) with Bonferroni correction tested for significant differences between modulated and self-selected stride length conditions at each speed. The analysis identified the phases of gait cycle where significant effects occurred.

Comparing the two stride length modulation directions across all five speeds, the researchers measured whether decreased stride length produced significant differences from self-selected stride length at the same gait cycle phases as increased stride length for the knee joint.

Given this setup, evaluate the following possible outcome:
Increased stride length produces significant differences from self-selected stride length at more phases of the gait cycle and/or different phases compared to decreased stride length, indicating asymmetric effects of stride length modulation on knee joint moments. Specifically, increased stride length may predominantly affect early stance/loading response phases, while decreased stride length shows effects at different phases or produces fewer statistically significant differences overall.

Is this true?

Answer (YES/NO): NO